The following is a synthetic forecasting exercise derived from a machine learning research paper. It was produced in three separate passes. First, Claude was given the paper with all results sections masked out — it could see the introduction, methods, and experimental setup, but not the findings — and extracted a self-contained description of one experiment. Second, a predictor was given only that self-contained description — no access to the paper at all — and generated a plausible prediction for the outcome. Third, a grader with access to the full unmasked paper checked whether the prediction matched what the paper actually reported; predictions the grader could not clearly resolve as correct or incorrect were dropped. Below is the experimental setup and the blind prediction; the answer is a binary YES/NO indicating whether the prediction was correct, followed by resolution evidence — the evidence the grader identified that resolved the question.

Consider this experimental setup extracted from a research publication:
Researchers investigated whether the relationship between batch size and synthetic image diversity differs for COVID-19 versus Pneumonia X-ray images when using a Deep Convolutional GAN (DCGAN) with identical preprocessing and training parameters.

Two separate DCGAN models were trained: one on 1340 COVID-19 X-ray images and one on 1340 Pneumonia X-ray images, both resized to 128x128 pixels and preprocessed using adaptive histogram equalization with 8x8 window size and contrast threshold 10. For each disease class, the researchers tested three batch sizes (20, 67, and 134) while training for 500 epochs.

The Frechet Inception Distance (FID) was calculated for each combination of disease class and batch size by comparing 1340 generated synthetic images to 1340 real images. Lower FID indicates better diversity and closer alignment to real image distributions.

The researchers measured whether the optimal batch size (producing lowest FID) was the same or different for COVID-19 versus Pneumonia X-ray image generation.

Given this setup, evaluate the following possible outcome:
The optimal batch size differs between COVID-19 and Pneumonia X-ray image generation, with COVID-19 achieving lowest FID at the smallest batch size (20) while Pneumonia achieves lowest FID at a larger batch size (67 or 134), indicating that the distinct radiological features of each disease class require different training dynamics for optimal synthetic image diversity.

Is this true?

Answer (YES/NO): NO